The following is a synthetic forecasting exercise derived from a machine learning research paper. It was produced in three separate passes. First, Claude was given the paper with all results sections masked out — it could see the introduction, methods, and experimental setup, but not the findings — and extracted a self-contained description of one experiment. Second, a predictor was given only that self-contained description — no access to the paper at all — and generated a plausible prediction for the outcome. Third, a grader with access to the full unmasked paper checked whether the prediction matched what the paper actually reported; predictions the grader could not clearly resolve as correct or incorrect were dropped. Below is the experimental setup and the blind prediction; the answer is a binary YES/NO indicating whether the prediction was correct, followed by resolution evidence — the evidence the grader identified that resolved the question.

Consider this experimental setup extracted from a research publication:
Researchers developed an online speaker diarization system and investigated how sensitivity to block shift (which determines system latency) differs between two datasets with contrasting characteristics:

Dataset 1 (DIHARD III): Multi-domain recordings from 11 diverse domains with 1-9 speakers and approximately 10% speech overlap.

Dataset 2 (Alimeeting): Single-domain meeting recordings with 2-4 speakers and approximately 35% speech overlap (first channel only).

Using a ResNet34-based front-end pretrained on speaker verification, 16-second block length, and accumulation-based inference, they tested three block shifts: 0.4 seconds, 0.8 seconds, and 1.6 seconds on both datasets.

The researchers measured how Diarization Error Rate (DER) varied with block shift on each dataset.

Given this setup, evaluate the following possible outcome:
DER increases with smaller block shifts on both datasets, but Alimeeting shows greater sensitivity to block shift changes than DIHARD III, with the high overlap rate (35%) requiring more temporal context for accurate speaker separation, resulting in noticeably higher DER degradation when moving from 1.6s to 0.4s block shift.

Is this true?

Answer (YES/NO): NO